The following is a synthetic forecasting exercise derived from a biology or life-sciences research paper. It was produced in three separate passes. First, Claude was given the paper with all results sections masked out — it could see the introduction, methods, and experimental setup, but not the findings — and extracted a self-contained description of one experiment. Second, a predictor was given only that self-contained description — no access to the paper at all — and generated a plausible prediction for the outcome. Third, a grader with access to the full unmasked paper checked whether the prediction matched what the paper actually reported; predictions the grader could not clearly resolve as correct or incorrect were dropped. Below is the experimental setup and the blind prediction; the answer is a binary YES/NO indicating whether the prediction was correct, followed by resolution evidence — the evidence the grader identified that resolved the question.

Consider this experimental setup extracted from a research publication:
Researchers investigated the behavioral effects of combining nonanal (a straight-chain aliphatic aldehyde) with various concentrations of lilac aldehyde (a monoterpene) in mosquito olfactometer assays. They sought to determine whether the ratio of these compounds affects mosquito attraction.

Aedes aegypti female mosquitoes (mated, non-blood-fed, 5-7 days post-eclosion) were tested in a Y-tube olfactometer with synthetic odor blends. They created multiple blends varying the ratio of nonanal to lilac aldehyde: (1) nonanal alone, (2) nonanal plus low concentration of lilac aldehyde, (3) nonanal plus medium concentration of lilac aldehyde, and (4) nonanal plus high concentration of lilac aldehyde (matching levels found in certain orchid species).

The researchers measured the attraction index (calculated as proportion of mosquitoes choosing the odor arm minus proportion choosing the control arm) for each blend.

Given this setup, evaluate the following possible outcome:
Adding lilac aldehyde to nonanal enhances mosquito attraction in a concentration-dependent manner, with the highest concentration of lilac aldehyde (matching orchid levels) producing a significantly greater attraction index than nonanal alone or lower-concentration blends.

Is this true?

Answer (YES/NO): NO